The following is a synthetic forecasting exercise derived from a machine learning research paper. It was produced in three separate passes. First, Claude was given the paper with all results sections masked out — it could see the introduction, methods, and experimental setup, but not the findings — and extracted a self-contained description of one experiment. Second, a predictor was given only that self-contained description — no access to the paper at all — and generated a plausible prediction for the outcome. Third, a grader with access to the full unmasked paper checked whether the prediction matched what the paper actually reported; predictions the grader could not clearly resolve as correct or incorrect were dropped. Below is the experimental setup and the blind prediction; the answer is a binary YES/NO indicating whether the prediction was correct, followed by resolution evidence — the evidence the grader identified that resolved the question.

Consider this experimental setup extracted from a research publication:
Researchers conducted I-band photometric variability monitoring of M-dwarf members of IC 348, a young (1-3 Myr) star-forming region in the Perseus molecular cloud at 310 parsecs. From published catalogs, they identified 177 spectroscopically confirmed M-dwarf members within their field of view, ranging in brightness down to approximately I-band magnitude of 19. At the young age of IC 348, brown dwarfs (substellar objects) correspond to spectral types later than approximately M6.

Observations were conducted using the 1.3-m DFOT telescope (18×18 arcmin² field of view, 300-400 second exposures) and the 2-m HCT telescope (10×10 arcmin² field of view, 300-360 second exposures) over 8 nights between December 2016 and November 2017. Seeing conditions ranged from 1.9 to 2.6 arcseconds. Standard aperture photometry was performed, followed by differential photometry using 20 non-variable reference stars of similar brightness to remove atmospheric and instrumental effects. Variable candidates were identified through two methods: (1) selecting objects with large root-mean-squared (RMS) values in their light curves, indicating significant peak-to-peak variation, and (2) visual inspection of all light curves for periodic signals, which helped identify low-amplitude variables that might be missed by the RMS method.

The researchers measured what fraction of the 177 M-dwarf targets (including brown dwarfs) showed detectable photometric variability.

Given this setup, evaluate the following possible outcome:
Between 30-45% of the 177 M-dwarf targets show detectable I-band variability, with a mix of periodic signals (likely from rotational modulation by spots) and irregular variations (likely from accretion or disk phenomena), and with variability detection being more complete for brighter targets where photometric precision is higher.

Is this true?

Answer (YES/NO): NO